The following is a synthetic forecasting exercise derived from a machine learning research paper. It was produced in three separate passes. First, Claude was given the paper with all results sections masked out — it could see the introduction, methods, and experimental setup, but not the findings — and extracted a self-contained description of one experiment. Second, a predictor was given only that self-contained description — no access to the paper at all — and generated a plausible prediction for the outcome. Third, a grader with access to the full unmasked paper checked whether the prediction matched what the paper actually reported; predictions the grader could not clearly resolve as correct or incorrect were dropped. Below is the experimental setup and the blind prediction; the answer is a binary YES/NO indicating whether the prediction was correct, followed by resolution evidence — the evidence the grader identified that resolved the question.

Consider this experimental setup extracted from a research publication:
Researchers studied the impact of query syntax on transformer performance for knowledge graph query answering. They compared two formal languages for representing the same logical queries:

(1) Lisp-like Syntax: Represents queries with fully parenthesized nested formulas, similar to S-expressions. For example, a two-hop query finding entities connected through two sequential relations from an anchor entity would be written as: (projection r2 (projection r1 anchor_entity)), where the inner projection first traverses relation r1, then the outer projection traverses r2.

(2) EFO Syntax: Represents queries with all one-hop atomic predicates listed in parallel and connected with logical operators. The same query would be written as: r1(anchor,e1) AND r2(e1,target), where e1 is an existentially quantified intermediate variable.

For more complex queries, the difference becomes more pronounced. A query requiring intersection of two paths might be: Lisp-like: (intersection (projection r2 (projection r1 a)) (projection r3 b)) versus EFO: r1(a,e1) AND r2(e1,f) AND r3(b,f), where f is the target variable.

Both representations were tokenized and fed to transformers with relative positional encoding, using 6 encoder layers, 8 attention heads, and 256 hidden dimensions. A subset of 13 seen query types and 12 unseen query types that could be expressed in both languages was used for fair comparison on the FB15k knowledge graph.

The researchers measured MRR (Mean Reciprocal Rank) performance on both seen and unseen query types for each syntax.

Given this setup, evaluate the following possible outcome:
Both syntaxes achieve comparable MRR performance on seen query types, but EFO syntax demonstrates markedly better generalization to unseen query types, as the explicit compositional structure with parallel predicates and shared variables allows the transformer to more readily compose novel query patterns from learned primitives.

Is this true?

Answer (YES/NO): YES